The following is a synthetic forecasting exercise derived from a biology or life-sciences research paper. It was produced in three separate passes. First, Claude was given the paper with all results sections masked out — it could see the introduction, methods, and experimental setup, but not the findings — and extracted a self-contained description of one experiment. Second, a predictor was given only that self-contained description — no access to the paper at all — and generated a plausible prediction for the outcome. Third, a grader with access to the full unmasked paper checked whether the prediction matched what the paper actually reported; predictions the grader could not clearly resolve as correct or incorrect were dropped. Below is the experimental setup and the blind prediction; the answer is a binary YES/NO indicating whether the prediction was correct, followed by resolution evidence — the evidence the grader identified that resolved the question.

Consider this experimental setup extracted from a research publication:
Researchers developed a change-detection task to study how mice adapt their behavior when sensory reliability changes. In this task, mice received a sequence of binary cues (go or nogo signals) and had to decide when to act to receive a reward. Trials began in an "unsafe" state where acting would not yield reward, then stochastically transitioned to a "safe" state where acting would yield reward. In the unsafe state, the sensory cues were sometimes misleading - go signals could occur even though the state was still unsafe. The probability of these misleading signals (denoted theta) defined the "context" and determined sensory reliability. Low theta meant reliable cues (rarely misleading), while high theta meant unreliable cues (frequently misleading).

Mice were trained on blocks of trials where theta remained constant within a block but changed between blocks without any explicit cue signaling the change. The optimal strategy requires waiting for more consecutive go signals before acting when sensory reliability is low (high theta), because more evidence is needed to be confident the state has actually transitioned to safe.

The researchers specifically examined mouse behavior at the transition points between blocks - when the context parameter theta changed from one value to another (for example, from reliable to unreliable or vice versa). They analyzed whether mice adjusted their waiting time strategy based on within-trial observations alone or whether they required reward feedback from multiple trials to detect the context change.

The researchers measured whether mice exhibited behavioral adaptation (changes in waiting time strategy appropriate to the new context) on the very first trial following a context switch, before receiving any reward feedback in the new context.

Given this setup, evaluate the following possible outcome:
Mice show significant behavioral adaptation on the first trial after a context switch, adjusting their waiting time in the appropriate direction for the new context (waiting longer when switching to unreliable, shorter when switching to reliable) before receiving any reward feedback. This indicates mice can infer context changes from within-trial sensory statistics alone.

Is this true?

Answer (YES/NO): YES